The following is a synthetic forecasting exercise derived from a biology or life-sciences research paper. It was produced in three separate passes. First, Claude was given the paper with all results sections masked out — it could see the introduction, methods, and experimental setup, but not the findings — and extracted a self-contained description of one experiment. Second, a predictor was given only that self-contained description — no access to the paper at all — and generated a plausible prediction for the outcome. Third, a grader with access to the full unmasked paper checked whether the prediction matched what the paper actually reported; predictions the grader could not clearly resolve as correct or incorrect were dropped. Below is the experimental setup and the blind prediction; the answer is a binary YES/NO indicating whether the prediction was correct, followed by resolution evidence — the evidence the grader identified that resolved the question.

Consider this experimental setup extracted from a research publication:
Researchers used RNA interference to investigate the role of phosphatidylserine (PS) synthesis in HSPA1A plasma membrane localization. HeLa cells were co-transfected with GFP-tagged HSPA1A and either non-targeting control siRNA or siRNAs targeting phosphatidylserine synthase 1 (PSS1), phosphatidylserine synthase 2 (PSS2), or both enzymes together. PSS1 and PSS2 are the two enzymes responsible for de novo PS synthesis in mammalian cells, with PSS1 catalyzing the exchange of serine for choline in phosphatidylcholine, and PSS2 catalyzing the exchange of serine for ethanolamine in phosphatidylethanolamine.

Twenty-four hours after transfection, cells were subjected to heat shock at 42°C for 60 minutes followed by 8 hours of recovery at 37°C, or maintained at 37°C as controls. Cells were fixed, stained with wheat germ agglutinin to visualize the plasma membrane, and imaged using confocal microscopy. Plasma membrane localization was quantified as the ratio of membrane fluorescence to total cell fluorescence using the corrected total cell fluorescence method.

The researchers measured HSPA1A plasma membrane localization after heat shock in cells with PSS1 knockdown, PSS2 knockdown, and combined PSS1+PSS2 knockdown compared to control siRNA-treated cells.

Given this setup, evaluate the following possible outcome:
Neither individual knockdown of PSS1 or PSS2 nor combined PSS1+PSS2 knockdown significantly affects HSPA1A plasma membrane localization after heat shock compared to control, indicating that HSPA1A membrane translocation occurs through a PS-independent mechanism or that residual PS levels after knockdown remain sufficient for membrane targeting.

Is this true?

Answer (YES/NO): NO